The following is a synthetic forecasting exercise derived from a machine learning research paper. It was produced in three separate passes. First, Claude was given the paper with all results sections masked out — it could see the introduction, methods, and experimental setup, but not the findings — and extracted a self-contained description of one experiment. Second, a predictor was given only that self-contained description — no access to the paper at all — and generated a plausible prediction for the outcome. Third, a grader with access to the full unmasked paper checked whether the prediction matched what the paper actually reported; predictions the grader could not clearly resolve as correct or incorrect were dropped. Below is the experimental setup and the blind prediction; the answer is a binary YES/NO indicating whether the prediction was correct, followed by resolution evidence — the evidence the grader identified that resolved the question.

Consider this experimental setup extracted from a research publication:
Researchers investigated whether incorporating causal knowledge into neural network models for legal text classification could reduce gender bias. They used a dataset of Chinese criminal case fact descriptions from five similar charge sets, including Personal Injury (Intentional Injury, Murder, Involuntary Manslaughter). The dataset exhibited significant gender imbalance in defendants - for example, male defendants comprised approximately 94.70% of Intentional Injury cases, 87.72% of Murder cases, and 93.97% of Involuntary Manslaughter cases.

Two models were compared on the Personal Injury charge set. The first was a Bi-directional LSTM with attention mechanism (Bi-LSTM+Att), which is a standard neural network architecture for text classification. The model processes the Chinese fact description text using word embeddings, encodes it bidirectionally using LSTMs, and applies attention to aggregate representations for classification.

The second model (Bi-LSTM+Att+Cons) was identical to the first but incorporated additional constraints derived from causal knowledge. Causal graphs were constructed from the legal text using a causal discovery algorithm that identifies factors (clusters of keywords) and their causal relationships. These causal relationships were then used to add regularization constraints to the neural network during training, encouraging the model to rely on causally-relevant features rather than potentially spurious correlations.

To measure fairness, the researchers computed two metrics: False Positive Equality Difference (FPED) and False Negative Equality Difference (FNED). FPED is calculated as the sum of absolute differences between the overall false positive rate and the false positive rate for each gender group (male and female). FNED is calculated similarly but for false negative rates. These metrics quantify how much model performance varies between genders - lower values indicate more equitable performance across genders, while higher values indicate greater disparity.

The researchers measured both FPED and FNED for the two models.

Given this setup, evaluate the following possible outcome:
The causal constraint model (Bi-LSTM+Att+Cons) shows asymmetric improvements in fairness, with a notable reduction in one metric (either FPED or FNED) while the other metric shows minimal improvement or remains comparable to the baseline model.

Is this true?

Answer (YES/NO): NO